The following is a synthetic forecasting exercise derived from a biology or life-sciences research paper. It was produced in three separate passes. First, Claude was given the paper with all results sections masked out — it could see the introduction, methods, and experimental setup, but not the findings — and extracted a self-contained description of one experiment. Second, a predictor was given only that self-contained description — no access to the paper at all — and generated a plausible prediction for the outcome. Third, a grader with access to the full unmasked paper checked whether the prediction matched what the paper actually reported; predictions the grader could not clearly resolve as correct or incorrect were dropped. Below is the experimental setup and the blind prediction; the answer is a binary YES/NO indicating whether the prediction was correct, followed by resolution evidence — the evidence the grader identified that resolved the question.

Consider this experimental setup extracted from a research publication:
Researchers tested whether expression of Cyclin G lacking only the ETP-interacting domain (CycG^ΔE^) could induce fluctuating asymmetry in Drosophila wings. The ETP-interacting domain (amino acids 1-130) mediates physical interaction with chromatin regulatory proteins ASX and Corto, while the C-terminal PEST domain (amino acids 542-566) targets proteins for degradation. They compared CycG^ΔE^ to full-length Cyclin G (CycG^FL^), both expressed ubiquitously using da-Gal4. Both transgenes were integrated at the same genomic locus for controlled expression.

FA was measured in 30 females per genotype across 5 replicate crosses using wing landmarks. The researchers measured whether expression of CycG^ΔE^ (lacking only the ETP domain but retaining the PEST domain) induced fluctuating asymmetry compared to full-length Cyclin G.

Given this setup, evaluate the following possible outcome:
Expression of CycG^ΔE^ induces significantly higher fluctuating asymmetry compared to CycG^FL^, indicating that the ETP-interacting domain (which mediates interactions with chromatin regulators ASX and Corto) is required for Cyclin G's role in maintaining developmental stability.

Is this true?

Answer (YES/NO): YES